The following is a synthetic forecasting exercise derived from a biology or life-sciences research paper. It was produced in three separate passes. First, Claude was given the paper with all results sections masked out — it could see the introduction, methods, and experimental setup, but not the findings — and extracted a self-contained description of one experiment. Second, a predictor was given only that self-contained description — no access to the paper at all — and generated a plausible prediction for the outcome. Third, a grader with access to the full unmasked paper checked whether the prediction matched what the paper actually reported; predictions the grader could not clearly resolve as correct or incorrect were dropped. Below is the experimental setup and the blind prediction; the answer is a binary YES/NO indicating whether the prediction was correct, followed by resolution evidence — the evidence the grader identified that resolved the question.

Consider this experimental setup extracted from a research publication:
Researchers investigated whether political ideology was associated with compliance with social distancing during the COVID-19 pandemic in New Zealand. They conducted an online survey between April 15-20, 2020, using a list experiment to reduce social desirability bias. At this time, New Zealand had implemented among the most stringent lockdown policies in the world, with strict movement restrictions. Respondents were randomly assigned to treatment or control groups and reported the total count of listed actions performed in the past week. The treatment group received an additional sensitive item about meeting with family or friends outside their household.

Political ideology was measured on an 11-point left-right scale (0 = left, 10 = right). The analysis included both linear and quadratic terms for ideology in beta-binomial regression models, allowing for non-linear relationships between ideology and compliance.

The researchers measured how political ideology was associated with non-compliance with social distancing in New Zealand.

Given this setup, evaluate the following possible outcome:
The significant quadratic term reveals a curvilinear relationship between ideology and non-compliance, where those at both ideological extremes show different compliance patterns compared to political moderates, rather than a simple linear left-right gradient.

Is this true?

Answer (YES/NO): NO